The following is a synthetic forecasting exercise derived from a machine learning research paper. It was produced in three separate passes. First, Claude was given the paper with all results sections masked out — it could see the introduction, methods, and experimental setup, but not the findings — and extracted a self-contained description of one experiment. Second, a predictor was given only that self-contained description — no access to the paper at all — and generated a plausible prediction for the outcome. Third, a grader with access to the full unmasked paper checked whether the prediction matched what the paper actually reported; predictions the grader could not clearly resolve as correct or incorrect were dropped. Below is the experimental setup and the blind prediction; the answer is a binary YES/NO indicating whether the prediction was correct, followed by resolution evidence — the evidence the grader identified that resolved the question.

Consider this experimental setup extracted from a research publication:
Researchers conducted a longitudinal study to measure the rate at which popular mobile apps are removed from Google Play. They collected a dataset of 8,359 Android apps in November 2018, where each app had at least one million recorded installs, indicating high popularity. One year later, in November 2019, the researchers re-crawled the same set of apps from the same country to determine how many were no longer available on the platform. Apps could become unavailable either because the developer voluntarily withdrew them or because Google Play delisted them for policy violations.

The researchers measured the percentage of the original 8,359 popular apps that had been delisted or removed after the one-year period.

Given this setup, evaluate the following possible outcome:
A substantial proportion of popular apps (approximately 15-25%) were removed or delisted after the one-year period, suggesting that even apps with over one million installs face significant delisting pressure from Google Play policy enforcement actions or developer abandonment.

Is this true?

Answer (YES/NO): NO